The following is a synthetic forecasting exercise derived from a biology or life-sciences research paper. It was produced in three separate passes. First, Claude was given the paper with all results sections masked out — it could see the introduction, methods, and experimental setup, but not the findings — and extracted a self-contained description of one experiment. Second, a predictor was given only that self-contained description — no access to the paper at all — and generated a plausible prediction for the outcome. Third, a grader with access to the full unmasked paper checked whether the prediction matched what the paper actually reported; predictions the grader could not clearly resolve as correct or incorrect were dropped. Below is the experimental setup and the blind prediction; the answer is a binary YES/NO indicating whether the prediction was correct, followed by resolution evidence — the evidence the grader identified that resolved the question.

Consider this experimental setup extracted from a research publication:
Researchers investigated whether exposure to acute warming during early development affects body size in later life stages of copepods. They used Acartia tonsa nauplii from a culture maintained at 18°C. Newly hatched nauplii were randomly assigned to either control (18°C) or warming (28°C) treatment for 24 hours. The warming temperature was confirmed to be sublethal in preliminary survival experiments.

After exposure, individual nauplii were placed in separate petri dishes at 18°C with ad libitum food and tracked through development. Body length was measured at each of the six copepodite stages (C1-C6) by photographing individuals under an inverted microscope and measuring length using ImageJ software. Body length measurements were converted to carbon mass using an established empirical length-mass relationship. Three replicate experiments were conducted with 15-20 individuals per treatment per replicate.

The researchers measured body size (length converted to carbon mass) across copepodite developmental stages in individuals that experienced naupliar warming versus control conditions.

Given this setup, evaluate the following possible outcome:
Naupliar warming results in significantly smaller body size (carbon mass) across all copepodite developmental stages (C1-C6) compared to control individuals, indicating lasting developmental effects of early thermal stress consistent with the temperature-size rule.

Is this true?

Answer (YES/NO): NO